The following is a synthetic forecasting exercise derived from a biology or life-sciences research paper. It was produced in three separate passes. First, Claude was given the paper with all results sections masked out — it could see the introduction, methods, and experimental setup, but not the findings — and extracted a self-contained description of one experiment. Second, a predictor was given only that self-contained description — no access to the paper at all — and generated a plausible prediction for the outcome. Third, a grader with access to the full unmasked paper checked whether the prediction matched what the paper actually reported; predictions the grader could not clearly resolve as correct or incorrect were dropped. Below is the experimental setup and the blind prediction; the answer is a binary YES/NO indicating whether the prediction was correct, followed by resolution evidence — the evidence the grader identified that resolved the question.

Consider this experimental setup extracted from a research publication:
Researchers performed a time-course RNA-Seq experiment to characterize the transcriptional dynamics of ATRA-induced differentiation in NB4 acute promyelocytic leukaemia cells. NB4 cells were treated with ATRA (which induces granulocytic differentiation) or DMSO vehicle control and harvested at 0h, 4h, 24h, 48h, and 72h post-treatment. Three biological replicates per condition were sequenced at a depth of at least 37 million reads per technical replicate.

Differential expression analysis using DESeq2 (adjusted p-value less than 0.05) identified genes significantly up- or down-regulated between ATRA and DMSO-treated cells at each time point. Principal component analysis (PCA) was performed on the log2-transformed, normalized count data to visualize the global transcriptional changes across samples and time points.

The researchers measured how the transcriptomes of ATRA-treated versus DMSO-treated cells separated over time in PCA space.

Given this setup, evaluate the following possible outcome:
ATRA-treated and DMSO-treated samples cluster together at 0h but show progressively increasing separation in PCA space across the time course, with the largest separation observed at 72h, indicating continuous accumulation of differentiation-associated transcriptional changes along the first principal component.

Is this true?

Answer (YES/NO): NO